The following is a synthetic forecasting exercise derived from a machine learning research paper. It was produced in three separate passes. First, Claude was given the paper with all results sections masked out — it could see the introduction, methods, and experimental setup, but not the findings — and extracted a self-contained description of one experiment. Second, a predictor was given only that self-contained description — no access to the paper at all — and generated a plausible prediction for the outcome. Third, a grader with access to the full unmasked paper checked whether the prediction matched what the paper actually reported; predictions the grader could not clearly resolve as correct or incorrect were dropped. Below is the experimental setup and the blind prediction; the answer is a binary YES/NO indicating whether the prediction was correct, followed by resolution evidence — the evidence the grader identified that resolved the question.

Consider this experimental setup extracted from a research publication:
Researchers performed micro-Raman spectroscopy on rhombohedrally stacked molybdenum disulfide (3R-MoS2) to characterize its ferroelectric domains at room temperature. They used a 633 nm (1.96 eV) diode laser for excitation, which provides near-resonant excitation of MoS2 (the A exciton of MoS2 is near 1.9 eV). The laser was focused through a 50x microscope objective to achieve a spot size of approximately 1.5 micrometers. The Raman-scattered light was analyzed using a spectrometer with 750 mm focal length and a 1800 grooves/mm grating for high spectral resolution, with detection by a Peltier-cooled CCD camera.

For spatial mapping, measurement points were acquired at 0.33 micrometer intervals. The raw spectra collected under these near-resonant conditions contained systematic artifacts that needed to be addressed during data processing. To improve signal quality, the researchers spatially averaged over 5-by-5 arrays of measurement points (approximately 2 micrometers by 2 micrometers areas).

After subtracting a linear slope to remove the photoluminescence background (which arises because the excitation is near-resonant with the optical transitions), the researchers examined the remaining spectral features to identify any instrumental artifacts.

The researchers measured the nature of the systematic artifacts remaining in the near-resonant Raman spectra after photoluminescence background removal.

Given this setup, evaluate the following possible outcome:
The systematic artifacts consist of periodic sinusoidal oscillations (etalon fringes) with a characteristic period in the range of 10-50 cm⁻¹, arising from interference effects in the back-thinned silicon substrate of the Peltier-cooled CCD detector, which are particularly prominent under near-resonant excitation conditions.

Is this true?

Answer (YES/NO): NO